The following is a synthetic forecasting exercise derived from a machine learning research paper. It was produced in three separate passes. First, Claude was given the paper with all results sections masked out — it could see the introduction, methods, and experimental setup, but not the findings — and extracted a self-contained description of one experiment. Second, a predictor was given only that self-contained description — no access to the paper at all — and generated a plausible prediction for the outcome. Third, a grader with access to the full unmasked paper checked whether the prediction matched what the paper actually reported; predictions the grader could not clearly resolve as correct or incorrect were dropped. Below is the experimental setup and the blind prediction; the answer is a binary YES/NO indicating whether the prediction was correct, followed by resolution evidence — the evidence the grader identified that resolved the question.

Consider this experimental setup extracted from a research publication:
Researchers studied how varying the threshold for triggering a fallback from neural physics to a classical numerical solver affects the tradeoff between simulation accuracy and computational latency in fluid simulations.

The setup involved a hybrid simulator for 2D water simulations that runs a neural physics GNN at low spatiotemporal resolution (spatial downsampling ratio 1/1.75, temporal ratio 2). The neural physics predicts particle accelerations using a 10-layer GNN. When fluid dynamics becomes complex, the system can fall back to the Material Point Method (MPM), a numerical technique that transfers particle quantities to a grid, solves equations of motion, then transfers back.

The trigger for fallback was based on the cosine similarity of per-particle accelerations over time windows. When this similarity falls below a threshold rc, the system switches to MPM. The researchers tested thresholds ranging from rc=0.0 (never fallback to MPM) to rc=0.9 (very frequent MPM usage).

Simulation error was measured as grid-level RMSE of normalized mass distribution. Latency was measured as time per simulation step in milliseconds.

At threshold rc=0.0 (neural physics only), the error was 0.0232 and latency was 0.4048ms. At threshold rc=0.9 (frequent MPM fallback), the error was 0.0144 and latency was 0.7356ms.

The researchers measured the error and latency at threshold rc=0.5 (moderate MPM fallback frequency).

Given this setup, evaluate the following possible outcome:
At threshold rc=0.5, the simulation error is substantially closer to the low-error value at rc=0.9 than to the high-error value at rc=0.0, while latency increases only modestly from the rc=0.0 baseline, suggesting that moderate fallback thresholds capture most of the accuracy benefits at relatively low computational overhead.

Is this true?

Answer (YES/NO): NO